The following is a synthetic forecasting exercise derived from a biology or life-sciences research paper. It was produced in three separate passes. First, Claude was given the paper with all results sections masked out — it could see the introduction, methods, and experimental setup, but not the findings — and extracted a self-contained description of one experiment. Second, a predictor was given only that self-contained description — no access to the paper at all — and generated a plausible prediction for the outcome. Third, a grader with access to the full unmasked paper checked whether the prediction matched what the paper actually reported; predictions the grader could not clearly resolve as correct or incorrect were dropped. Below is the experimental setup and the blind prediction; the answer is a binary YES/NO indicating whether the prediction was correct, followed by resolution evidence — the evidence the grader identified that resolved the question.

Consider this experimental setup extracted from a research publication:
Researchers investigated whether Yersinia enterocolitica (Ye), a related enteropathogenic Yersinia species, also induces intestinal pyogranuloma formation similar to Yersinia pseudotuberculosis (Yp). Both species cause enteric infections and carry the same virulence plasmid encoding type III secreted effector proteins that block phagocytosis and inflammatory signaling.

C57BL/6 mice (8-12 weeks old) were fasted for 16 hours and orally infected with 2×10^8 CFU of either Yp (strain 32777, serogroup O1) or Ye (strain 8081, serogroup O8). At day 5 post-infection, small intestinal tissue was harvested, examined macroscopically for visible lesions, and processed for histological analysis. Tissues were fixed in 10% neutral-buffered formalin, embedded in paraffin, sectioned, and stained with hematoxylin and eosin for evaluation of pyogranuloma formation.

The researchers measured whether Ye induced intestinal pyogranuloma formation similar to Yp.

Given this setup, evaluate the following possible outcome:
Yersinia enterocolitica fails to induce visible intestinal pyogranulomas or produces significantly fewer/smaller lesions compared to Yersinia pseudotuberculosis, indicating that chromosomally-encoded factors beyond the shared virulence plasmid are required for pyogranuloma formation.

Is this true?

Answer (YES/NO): NO